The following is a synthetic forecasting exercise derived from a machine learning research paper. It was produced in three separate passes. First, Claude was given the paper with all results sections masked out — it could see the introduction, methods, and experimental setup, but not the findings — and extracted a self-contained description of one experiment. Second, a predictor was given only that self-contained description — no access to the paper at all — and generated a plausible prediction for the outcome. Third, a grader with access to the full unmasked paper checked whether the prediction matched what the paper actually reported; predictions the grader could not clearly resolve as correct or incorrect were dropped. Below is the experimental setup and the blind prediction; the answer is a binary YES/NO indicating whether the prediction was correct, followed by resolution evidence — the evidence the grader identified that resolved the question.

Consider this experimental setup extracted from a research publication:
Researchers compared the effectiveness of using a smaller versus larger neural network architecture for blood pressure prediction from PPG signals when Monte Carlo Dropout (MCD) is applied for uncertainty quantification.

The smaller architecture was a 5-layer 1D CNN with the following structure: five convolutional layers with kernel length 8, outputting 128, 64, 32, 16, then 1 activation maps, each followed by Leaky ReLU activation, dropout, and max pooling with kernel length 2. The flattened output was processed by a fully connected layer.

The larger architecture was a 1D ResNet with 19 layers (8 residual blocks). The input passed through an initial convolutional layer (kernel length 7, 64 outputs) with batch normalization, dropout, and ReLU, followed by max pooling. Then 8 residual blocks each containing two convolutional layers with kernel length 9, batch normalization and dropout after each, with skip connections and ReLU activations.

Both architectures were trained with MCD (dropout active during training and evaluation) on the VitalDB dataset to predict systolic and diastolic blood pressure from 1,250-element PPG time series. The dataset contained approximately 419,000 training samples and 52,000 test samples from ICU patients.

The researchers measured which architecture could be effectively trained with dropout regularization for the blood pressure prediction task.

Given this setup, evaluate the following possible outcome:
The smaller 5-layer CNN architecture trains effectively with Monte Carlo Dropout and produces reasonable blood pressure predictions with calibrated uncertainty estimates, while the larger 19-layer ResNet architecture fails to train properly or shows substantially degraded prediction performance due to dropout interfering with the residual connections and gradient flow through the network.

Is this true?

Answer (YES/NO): NO